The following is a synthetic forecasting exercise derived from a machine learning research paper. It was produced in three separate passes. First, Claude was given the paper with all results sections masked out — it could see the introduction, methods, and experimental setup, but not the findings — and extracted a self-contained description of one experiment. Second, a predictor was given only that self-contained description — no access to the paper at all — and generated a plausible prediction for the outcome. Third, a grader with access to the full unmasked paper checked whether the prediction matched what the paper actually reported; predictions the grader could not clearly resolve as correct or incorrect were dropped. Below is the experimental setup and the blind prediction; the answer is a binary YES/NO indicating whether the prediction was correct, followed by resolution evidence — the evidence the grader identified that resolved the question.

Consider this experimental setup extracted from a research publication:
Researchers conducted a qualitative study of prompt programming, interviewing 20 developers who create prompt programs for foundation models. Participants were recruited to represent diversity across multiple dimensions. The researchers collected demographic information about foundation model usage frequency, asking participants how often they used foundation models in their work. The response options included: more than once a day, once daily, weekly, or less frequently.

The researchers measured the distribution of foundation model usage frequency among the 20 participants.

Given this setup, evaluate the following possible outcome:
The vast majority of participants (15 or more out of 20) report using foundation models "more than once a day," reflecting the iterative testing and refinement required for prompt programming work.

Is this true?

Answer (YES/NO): NO